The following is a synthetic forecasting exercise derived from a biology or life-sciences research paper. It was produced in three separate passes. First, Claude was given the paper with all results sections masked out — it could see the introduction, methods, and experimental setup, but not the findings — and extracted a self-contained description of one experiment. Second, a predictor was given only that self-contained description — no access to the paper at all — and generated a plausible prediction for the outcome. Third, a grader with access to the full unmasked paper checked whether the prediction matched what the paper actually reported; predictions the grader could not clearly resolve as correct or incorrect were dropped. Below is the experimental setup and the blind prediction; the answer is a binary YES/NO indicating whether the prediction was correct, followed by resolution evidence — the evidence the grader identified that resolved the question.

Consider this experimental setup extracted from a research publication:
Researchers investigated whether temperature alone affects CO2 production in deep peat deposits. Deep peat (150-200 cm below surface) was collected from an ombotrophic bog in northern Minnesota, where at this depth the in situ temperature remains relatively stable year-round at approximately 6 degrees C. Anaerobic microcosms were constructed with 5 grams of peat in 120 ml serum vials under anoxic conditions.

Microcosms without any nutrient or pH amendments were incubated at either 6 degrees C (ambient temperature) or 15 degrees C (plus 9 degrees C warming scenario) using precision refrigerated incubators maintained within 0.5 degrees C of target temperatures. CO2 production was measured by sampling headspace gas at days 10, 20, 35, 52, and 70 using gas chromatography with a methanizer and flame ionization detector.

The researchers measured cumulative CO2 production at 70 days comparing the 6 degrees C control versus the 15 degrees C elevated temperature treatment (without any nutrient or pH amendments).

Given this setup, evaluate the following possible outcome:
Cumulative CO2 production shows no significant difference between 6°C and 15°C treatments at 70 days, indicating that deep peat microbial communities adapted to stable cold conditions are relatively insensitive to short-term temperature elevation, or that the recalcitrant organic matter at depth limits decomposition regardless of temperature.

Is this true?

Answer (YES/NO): NO